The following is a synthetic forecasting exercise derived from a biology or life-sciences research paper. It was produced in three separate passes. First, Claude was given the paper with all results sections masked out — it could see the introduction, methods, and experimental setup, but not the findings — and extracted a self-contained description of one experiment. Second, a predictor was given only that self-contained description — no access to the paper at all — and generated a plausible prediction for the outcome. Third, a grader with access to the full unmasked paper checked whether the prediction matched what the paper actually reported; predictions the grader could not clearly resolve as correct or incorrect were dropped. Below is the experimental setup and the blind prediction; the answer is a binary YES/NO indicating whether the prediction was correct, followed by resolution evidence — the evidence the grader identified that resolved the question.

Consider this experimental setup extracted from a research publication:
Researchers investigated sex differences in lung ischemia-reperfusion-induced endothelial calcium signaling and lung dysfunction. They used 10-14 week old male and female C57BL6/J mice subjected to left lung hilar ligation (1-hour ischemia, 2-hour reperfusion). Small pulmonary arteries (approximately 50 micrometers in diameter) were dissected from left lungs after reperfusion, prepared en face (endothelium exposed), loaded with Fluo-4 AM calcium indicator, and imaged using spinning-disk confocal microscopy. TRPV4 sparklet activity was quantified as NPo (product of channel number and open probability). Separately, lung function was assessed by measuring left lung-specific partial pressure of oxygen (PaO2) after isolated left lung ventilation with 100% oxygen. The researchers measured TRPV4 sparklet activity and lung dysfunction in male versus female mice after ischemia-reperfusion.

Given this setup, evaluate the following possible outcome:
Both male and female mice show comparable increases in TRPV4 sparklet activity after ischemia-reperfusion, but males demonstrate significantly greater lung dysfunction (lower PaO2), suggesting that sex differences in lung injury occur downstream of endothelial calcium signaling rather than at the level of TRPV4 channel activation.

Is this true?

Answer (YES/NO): NO